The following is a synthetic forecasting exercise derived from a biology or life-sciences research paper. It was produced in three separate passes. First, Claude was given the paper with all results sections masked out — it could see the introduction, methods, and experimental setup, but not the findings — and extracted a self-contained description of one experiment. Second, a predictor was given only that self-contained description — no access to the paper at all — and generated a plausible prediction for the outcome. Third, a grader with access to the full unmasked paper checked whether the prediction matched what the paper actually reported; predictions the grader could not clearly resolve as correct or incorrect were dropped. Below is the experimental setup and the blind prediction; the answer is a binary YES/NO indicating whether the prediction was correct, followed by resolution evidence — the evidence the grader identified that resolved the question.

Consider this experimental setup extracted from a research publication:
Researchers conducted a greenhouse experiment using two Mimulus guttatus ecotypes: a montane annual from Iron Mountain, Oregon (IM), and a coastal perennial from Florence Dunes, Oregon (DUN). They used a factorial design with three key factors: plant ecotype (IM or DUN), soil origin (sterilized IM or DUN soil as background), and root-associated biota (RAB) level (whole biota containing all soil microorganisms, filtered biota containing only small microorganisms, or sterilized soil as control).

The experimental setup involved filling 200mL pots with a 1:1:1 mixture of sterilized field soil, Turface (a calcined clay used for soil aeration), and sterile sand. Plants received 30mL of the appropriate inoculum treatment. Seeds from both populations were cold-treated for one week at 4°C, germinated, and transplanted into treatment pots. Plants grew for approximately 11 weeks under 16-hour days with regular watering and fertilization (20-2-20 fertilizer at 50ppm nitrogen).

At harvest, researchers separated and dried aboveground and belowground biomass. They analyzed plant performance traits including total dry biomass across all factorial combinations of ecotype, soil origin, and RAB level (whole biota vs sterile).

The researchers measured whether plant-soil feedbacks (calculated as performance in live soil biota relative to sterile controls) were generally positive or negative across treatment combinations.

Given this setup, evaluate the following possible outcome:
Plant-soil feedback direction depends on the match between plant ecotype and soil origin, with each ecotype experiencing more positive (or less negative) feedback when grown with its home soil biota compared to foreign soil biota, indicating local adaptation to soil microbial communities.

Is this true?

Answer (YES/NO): NO